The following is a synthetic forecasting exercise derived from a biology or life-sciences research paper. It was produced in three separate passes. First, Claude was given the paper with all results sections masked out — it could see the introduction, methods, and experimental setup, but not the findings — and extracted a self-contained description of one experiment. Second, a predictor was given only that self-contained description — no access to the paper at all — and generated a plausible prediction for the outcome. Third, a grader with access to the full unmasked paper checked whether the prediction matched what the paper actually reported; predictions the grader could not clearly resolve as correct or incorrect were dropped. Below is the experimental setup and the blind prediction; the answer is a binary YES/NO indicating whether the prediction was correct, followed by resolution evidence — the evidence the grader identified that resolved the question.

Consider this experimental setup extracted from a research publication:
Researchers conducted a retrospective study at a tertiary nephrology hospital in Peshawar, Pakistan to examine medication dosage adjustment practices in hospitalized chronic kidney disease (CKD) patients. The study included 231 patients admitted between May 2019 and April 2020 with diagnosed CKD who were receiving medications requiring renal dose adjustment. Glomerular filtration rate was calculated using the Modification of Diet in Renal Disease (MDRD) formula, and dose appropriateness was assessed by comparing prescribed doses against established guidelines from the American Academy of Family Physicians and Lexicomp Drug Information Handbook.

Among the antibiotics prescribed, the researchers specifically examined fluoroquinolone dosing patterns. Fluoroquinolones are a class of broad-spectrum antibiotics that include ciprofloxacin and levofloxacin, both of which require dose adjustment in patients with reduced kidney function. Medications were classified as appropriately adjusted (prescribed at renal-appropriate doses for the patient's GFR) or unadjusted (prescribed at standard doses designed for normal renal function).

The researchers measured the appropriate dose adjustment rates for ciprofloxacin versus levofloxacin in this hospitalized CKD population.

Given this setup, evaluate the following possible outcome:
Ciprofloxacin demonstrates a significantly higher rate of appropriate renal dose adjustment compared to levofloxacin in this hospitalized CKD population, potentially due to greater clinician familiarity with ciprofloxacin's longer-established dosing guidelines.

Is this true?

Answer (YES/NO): NO